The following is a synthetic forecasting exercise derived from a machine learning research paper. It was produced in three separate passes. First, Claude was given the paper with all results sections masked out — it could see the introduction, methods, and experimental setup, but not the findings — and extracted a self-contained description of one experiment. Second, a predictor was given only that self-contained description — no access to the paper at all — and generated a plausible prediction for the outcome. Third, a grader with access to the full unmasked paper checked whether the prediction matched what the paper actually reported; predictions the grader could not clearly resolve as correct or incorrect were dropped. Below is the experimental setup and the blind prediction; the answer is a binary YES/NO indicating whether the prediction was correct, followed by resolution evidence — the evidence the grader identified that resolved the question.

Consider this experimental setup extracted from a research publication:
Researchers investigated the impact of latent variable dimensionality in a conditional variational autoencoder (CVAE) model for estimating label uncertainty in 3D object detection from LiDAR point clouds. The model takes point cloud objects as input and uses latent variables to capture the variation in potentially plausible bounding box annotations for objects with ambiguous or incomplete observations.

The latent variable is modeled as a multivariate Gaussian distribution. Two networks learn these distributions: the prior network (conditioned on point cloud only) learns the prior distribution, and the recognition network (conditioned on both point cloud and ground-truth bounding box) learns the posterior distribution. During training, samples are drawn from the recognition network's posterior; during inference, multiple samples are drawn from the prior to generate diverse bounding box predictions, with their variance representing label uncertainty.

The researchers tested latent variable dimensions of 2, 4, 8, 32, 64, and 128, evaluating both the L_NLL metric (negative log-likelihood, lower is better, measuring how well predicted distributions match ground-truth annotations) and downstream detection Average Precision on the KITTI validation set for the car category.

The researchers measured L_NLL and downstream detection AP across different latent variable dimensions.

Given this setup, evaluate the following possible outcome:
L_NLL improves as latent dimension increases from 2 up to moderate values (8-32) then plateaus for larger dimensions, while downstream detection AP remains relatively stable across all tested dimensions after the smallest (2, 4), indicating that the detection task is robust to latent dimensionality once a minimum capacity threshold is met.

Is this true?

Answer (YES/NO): NO